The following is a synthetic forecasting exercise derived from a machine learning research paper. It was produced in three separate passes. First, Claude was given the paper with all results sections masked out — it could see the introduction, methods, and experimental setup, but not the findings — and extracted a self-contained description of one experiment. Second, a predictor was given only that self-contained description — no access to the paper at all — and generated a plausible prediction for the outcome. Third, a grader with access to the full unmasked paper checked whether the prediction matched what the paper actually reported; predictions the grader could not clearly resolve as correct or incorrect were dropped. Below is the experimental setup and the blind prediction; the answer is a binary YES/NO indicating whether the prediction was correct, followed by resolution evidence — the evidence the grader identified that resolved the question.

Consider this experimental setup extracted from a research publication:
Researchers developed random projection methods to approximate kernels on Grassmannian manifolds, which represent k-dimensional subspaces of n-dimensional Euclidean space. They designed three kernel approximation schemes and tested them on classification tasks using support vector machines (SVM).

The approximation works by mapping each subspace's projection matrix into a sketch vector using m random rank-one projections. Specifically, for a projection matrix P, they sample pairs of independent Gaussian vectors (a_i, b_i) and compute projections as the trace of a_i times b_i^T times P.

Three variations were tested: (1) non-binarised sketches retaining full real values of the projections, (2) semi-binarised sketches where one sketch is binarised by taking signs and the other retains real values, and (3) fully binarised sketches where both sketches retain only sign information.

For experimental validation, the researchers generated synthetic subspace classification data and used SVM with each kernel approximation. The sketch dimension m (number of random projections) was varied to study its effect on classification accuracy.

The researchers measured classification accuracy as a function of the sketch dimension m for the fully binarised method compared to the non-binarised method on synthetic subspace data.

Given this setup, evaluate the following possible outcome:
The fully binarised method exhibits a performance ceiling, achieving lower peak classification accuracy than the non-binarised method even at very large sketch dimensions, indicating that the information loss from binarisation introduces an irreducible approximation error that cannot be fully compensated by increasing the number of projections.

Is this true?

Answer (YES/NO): NO